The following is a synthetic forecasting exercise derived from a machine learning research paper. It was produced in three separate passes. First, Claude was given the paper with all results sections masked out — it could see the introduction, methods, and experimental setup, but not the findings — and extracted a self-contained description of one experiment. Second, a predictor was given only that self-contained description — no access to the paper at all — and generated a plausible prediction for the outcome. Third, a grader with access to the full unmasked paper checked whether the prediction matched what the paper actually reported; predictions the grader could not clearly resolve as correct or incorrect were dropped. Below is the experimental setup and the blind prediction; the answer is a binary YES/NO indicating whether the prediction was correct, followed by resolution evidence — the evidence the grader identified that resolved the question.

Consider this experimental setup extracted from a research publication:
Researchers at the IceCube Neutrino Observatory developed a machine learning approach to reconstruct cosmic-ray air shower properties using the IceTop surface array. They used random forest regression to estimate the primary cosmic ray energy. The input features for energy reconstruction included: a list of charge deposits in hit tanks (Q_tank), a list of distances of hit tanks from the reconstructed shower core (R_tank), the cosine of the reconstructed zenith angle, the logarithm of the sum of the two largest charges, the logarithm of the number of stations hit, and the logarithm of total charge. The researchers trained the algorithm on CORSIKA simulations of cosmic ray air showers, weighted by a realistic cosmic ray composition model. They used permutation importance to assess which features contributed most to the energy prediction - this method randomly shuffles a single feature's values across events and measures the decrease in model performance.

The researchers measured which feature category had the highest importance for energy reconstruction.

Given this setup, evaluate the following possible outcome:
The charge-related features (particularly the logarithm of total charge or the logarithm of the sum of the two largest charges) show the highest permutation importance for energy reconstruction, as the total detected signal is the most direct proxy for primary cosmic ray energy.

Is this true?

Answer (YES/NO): NO